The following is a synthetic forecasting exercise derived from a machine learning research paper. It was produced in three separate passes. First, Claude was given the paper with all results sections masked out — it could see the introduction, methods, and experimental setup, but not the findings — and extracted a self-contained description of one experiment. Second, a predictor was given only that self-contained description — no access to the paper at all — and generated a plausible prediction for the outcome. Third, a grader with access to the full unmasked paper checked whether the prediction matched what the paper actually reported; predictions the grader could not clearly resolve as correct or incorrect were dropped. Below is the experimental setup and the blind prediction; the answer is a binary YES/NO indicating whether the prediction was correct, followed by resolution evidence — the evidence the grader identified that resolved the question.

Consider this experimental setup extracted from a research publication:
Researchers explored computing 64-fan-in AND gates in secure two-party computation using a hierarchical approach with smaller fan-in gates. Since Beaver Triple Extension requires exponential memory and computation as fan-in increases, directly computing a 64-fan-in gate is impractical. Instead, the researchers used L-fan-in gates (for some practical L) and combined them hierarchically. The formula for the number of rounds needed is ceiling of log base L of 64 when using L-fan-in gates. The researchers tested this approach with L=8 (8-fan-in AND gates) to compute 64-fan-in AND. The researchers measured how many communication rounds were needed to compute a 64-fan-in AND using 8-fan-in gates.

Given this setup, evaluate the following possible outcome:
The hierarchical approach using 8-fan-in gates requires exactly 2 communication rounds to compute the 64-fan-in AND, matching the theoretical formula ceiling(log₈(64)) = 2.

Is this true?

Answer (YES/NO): YES